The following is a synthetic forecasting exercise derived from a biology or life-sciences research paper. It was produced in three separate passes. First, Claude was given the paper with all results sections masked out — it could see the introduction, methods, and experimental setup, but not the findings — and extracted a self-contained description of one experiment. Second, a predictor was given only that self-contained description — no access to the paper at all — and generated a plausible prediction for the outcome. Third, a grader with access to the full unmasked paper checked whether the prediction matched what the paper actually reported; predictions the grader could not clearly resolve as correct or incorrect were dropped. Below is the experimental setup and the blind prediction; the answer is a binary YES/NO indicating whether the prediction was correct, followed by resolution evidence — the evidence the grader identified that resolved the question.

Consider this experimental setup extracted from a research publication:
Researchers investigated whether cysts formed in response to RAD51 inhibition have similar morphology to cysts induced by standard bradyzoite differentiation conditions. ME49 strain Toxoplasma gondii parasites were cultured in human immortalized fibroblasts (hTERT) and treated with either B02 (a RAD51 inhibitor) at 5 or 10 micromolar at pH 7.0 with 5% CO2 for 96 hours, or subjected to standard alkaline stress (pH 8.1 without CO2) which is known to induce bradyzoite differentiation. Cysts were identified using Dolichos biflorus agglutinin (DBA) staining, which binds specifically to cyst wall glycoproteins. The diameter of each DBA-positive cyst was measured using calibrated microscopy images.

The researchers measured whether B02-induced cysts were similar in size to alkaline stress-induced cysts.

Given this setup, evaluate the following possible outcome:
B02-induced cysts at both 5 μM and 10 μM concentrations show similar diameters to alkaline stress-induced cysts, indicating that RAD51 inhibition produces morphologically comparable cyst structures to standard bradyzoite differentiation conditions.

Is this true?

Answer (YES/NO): NO